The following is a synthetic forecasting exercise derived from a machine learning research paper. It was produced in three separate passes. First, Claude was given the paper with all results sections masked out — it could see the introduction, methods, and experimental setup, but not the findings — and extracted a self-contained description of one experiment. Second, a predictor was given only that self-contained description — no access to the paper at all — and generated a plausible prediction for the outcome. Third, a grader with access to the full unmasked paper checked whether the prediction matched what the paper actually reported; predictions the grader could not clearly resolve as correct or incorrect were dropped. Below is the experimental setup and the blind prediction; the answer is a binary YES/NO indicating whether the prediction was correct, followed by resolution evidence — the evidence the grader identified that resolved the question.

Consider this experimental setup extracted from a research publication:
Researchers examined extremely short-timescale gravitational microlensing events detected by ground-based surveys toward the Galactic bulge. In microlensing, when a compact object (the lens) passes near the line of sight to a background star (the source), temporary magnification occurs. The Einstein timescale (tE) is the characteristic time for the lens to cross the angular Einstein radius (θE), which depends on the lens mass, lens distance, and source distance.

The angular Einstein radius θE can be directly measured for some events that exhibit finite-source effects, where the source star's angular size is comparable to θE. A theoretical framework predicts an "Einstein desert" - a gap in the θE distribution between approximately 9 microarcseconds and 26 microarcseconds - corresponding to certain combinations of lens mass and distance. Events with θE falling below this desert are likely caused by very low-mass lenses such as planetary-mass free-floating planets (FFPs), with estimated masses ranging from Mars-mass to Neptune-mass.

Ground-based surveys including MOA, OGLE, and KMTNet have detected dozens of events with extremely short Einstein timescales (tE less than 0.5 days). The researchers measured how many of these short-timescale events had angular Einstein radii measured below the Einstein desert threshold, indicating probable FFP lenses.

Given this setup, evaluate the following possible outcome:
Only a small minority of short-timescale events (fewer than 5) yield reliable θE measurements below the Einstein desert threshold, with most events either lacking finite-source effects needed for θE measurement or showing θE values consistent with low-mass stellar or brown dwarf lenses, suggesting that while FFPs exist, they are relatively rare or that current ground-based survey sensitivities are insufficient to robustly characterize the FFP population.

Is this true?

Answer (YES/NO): NO